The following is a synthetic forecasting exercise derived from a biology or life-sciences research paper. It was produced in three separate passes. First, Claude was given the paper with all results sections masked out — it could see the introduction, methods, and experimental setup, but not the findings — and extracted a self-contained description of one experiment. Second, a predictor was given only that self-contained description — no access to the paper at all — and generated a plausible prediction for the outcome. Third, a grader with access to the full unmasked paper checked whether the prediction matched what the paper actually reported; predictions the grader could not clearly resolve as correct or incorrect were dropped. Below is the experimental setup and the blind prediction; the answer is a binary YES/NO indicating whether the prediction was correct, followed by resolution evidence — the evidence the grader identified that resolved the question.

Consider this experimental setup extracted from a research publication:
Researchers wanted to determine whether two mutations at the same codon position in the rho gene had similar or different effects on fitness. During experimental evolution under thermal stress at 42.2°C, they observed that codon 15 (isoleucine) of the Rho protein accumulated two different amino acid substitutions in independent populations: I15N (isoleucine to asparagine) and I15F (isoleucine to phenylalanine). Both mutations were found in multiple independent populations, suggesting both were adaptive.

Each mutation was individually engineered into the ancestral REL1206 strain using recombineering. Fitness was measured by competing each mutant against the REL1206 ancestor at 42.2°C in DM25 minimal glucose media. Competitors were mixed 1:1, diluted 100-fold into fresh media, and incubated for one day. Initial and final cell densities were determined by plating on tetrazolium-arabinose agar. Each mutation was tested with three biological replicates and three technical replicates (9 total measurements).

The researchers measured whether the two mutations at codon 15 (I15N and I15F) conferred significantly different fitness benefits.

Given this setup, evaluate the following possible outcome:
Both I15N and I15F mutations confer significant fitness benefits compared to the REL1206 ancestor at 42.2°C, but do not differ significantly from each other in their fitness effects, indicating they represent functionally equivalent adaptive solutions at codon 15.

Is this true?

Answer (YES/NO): NO